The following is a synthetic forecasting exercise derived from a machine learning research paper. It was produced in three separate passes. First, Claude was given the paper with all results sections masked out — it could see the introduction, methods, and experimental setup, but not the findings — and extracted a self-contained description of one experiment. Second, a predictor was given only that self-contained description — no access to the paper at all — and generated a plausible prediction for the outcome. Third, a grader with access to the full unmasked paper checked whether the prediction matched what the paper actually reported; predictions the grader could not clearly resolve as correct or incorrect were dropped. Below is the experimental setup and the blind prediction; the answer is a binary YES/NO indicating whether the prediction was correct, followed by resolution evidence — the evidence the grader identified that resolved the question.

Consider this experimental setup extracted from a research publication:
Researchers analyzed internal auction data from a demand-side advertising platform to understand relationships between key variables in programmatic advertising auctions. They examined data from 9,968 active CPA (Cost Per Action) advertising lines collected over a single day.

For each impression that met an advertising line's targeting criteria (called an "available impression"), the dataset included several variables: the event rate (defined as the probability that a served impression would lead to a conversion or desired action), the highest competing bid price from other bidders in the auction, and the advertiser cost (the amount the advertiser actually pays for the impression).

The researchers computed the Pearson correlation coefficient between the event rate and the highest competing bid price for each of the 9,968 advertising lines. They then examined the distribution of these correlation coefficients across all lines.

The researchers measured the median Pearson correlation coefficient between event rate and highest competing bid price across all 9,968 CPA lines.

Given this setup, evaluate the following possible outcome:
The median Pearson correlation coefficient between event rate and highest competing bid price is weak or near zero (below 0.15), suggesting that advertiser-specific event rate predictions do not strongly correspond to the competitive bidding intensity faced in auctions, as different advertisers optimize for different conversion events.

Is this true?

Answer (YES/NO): YES